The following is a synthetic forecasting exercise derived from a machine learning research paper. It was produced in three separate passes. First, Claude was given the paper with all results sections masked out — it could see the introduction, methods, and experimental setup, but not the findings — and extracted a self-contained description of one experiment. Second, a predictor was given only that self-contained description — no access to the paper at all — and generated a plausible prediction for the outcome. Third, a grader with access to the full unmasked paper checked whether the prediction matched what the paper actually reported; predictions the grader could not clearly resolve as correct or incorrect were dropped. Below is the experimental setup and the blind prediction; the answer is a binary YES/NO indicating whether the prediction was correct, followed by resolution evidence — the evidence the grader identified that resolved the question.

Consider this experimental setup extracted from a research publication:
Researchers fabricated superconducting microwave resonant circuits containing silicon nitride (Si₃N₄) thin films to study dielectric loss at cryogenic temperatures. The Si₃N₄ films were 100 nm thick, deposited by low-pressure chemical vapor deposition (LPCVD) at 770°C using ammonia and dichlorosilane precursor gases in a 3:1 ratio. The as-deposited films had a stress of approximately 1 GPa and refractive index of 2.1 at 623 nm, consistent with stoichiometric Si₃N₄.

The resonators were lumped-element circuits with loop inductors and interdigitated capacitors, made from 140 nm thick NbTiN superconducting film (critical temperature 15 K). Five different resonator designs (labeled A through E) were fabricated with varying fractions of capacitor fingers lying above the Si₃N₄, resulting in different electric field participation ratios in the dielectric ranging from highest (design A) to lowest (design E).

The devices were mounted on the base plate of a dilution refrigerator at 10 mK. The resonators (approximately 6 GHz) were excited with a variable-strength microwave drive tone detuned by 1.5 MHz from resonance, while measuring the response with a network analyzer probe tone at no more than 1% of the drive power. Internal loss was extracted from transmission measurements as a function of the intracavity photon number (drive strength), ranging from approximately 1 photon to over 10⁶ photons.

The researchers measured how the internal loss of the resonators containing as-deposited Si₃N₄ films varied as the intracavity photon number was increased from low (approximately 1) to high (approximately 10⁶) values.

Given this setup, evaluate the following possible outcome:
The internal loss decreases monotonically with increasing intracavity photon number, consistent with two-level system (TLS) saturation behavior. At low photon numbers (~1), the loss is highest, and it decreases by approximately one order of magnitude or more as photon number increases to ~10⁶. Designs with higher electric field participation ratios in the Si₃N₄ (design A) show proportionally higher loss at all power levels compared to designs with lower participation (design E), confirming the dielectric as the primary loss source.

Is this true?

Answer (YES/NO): NO